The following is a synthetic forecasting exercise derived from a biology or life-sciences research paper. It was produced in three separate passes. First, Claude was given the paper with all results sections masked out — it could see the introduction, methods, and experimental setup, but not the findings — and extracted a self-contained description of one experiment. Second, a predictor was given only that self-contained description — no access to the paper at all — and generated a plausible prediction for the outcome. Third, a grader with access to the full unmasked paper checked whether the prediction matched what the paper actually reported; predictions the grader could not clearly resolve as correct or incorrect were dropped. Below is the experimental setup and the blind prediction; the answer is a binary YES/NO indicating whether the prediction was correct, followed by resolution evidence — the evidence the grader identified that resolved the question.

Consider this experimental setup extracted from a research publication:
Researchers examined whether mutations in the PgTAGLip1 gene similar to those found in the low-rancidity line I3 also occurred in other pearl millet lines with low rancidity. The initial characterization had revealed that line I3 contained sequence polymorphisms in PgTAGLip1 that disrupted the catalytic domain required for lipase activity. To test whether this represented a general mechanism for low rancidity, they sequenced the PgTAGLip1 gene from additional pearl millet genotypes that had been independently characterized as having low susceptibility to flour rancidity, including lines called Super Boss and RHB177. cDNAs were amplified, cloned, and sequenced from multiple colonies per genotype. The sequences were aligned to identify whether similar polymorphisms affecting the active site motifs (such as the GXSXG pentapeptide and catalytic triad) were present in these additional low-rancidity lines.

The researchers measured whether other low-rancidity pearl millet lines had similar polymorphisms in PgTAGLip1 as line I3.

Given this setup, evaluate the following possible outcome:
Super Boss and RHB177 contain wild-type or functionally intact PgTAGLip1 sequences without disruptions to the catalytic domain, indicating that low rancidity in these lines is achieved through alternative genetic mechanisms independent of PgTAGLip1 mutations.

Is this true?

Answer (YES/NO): NO